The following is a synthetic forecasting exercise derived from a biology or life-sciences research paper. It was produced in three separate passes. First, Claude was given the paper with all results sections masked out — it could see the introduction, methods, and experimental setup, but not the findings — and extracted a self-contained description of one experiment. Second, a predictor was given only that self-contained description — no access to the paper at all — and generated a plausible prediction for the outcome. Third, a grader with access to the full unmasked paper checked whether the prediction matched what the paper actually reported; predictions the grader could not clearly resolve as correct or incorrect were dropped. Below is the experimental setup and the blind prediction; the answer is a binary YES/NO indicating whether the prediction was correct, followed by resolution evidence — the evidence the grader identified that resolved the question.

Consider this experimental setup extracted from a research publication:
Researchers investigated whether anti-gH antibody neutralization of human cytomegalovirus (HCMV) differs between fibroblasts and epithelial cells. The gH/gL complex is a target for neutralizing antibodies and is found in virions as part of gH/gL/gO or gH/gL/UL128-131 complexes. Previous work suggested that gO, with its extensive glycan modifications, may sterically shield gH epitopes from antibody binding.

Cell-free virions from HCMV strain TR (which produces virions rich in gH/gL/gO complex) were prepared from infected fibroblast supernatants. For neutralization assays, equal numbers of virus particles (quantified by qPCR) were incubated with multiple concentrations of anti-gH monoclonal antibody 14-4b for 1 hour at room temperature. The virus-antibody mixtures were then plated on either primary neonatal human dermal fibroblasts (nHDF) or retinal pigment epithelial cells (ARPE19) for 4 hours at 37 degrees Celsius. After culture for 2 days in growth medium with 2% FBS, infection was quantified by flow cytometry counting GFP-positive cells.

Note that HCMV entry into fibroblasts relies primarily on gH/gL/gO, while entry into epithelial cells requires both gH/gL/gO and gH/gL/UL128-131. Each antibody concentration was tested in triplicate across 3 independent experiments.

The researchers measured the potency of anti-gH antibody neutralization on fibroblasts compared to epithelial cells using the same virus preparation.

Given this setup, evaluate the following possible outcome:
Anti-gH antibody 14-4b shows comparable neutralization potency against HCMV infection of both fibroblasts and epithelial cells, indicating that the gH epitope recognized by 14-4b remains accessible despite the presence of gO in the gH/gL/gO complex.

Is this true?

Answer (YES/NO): NO